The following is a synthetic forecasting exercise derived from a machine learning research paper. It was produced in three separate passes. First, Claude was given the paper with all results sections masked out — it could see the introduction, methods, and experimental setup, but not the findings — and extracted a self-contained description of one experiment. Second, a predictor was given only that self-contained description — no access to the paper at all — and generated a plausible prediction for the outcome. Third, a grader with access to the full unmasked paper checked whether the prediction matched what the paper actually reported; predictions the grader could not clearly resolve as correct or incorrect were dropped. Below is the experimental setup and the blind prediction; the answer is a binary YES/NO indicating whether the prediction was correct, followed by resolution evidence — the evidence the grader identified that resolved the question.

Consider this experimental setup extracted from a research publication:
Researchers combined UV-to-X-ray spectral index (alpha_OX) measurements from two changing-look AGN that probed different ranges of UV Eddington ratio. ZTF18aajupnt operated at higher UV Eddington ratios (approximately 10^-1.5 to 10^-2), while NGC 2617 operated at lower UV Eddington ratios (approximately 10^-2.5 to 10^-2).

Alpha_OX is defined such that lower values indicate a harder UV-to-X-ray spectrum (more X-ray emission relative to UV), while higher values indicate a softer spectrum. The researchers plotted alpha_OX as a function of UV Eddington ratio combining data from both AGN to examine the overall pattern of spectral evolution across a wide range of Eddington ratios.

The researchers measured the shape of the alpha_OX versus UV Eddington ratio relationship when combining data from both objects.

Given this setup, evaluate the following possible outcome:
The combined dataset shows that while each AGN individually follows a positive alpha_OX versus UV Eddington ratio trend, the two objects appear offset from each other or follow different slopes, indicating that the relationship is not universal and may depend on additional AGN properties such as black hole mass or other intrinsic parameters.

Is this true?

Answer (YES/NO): NO